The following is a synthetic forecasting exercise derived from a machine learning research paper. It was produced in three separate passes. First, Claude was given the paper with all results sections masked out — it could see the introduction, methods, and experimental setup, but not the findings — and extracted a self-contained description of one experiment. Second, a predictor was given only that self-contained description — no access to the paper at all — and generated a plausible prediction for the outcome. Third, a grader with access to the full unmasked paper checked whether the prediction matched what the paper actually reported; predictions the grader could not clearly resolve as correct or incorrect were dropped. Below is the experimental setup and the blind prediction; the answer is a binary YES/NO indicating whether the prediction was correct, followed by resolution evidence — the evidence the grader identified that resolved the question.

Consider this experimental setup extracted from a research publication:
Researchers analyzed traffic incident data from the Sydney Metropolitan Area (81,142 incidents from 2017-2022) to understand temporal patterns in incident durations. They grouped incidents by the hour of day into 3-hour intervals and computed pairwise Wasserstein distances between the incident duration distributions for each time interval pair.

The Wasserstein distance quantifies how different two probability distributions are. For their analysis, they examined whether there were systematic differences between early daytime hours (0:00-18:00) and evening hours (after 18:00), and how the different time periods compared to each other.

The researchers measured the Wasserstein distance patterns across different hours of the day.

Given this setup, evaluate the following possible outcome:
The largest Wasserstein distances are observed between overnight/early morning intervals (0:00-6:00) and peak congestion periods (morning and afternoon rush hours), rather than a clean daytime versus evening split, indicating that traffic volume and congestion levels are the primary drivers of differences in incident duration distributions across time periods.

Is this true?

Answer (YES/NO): NO